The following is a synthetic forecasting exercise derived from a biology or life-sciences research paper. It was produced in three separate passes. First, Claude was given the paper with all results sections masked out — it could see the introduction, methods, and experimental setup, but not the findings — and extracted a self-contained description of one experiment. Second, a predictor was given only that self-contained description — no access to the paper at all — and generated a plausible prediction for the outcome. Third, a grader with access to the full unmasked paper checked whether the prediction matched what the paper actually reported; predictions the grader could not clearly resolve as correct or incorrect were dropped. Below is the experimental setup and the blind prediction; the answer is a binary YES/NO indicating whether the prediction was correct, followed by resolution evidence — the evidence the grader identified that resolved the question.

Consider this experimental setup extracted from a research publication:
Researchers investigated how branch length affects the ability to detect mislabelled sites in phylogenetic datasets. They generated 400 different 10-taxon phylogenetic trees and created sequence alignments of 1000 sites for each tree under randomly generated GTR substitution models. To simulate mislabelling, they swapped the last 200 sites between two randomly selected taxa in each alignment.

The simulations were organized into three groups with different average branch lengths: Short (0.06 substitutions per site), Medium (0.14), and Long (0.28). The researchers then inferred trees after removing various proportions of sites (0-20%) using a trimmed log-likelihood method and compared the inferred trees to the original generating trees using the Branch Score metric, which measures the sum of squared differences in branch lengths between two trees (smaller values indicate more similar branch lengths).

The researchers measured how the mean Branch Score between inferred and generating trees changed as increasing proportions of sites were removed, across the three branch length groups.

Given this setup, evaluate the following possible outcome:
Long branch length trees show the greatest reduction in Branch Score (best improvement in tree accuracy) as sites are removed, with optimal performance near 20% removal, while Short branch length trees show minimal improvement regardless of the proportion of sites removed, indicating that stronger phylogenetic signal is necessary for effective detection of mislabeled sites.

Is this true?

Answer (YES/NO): NO